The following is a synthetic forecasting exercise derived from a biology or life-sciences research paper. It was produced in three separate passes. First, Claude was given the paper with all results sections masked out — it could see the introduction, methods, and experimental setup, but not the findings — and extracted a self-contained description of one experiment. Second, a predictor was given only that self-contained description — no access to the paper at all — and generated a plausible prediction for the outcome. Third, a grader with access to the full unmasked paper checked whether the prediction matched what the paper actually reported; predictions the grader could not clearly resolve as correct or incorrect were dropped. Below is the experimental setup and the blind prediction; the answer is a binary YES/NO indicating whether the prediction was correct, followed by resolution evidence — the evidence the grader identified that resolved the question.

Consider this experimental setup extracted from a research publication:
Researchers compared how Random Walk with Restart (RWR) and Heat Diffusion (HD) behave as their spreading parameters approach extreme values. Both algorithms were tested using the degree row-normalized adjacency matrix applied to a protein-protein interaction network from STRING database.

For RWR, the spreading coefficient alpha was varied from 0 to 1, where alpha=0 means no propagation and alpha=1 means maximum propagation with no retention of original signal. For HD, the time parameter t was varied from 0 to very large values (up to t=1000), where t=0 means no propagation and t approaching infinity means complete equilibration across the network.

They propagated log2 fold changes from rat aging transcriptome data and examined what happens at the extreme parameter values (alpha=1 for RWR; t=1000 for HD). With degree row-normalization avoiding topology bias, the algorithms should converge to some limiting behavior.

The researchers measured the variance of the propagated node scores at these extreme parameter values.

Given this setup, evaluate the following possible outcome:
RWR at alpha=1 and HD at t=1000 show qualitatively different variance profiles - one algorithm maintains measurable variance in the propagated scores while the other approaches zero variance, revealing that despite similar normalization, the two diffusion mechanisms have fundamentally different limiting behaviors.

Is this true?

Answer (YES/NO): NO